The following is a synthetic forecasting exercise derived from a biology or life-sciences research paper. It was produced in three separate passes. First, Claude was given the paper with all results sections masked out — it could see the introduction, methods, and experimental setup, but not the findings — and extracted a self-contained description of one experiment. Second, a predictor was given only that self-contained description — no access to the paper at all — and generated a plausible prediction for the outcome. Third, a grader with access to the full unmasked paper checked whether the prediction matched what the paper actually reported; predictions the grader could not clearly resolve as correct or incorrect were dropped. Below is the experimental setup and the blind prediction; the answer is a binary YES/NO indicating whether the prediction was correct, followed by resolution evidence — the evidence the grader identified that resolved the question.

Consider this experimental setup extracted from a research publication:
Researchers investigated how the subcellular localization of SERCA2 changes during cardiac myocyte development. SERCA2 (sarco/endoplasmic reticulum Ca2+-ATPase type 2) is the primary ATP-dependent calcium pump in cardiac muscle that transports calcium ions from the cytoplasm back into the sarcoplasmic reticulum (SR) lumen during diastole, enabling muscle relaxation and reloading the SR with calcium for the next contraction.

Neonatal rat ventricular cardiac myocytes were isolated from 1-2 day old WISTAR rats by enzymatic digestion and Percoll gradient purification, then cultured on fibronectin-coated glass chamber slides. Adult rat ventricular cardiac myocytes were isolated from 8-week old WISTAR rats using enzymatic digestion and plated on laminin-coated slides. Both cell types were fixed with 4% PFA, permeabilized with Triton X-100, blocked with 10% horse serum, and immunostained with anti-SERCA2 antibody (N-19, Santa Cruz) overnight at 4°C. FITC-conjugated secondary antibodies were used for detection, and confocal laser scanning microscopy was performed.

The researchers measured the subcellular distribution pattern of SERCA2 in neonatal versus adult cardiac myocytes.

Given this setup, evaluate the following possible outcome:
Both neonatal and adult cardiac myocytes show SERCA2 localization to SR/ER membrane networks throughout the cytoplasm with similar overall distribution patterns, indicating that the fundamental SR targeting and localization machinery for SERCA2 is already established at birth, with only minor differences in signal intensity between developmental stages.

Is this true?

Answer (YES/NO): NO